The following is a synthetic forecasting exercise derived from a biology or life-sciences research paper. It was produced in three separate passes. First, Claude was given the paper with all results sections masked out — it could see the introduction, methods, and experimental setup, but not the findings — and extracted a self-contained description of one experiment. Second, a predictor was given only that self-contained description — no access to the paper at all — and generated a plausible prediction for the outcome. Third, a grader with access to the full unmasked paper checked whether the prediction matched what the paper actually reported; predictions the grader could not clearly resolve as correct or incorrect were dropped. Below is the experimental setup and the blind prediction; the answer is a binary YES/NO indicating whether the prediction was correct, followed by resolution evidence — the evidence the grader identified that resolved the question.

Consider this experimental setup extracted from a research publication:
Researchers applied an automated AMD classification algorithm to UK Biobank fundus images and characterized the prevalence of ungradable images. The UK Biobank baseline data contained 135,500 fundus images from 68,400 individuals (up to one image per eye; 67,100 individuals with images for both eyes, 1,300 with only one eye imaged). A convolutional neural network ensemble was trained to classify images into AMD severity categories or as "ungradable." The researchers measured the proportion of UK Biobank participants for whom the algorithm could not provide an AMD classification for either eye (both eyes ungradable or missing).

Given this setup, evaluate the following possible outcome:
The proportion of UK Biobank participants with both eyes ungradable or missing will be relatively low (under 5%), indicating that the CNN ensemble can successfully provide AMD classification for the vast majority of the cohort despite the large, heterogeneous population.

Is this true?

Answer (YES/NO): NO